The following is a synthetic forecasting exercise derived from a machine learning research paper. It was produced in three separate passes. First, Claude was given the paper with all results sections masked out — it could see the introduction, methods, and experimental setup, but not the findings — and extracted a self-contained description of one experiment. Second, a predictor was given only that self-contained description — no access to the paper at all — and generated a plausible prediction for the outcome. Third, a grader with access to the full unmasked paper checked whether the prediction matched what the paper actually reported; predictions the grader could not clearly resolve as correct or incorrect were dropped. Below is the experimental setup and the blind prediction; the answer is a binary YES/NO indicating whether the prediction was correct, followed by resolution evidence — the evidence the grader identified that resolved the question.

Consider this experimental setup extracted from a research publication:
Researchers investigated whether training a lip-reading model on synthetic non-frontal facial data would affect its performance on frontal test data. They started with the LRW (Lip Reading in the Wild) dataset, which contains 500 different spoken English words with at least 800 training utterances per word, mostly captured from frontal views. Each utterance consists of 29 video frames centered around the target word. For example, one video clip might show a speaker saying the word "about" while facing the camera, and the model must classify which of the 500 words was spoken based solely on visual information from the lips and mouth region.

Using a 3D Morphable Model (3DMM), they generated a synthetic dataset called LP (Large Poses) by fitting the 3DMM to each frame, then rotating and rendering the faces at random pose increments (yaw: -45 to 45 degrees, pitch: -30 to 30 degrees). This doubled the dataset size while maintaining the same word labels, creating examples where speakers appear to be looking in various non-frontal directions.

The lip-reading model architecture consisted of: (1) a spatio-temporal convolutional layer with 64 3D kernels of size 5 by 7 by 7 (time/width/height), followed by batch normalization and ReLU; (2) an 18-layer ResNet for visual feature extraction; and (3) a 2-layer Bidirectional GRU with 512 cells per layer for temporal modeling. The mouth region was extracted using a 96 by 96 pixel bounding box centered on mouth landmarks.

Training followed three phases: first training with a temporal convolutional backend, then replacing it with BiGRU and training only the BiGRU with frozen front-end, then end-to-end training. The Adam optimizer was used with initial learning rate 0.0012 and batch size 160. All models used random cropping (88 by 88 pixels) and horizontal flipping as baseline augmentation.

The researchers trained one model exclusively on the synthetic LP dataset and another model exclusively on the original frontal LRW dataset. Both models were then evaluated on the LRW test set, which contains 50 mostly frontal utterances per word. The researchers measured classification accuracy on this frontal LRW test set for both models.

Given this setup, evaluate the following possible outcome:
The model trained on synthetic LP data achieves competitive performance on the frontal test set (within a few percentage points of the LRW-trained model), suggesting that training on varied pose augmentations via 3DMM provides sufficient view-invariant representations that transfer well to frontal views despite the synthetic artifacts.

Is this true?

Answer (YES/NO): YES